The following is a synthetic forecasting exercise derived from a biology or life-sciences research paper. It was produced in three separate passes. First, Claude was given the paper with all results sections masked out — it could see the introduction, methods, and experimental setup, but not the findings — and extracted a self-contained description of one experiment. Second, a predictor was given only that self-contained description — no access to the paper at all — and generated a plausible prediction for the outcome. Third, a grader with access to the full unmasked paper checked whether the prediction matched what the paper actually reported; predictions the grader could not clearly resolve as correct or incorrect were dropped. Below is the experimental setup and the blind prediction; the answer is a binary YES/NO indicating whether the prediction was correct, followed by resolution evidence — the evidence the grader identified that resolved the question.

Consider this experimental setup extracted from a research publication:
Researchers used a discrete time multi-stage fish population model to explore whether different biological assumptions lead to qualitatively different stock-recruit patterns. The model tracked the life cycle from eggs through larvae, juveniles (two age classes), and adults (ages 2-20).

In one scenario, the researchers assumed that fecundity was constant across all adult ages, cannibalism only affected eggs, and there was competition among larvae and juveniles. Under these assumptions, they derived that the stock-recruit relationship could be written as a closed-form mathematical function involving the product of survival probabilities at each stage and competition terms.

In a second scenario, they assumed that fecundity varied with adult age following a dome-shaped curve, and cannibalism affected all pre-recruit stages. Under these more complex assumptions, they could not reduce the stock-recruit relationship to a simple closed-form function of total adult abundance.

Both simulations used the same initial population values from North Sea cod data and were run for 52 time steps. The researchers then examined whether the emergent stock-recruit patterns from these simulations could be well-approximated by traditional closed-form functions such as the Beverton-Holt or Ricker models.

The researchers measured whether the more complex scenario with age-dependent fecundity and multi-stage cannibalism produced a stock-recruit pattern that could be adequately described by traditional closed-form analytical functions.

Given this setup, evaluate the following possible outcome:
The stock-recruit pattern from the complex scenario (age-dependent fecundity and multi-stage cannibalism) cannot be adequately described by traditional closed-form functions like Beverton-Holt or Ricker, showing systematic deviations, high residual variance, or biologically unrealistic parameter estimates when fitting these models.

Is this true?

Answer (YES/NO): YES